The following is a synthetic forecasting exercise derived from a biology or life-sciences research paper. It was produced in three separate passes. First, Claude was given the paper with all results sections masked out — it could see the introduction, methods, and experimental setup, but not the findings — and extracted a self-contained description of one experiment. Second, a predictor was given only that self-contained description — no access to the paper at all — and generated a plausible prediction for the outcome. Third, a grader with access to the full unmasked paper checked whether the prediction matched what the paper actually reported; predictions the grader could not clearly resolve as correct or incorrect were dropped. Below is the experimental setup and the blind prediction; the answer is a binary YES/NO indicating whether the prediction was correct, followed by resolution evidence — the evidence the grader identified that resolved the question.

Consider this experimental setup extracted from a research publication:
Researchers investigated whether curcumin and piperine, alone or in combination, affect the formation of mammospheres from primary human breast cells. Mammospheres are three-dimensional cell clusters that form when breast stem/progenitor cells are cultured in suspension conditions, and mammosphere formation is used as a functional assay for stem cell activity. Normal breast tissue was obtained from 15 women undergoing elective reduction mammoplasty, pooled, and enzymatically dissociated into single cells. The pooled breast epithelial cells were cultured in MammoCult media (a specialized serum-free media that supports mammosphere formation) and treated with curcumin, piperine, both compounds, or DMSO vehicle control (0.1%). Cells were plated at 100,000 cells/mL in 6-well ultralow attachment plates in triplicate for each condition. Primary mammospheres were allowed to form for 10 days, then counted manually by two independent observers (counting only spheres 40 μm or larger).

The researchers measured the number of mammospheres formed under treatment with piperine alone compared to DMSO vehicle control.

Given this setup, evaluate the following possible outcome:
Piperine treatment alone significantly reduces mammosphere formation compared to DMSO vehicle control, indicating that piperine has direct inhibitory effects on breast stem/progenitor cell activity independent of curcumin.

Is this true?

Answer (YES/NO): YES